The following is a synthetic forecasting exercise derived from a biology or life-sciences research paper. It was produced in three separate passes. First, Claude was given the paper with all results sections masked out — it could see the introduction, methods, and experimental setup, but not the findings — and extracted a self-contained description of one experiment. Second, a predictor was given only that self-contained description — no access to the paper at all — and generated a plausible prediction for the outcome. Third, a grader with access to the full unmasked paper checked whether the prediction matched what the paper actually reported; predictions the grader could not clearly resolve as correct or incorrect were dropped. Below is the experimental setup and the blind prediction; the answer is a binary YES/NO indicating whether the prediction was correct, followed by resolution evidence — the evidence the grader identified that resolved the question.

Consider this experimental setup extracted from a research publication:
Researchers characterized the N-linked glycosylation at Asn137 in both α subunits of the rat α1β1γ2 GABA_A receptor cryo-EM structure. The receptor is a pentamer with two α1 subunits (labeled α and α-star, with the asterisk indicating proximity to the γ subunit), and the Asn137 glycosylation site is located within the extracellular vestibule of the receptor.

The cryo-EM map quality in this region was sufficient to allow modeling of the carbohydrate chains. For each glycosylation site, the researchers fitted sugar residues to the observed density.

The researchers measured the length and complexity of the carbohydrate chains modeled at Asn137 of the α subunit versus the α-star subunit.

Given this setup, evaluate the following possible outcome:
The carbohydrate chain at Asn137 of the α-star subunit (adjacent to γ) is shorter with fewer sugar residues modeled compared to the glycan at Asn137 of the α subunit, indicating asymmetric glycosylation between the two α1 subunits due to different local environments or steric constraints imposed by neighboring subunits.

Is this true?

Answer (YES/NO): YES